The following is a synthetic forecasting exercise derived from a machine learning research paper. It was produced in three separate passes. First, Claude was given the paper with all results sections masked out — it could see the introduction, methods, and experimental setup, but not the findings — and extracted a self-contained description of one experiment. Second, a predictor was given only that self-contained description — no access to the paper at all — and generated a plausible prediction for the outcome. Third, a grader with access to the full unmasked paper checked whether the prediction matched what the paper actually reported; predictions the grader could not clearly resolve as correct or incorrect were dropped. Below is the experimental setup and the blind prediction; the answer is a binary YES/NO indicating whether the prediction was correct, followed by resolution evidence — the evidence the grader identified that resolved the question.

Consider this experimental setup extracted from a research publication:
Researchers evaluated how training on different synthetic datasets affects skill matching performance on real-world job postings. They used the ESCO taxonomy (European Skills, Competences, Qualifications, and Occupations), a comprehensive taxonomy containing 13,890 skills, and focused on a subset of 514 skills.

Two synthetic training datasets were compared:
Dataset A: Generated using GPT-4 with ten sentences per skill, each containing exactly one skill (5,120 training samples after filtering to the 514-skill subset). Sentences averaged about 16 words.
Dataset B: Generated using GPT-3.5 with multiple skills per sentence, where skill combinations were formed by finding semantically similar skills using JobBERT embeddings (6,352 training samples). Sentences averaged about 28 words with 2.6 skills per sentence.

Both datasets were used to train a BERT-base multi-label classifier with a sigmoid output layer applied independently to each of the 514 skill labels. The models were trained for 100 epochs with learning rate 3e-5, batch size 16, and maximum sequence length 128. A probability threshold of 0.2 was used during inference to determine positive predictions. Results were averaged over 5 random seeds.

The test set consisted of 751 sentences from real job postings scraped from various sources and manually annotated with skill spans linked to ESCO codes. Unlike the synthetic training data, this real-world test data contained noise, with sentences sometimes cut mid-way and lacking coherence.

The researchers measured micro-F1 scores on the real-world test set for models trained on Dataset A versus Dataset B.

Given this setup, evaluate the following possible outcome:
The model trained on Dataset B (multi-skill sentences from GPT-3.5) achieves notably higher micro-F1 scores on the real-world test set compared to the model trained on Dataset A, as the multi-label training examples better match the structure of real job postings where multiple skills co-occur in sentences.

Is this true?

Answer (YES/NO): NO